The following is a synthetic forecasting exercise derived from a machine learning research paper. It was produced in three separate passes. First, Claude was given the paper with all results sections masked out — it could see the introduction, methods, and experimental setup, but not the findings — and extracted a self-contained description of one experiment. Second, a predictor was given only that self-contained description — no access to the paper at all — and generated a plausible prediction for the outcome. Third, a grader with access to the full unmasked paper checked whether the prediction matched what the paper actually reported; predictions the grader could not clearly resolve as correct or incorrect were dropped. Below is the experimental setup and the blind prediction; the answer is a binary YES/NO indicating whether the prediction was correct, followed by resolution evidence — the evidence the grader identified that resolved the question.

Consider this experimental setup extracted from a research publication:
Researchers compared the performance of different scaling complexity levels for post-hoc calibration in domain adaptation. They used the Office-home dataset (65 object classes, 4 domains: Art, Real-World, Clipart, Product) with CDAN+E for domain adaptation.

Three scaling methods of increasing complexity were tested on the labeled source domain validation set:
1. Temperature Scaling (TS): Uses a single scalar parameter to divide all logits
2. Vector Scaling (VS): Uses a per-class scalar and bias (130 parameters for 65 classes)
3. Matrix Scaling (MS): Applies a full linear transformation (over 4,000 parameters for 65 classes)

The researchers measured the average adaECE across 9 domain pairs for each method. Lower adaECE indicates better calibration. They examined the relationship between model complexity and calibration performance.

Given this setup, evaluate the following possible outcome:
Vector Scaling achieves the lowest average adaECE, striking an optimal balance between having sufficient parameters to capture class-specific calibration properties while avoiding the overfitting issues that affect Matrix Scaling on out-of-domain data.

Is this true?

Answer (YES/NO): NO